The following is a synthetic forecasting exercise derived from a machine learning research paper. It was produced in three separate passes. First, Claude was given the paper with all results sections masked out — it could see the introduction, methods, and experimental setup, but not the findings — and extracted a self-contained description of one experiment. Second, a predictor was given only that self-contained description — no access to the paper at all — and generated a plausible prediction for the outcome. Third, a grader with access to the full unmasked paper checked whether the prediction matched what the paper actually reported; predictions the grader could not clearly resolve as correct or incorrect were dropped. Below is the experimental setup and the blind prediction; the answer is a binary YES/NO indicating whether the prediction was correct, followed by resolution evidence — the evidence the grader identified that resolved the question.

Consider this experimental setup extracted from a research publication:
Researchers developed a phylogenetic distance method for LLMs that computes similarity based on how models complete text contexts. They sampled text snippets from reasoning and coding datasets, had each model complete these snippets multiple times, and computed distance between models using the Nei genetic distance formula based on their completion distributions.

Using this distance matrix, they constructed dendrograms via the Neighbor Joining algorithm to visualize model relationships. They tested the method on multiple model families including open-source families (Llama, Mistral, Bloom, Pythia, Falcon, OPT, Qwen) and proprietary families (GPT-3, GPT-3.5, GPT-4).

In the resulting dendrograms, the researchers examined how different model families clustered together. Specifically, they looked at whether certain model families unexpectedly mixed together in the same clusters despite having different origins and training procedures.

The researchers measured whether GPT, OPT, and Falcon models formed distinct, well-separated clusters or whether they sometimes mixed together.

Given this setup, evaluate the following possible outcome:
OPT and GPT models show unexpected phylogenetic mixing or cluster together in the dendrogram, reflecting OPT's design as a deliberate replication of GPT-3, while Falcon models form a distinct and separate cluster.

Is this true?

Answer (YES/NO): NO